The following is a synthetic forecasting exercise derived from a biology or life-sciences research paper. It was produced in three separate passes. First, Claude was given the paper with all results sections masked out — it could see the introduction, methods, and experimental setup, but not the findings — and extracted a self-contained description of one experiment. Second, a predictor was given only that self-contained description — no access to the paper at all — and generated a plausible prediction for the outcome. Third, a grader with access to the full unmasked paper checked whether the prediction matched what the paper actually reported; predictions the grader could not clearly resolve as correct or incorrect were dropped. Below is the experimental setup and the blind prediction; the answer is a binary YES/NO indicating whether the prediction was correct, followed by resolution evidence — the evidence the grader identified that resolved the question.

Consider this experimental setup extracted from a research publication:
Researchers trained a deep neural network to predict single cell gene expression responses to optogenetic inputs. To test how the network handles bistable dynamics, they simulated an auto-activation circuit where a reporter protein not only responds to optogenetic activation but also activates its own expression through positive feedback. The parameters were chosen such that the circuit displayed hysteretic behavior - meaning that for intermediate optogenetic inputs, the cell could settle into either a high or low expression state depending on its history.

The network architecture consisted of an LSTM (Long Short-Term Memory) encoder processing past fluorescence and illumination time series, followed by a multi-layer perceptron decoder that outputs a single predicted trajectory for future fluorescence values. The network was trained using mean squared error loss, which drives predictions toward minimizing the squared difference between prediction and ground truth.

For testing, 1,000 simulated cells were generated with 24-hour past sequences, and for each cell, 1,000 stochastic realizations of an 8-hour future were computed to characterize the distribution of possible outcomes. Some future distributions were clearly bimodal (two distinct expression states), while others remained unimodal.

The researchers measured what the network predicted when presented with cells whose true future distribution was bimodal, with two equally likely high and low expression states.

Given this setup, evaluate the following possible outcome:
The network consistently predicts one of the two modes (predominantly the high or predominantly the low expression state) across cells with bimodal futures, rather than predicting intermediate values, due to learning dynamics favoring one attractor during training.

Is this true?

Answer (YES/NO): NO